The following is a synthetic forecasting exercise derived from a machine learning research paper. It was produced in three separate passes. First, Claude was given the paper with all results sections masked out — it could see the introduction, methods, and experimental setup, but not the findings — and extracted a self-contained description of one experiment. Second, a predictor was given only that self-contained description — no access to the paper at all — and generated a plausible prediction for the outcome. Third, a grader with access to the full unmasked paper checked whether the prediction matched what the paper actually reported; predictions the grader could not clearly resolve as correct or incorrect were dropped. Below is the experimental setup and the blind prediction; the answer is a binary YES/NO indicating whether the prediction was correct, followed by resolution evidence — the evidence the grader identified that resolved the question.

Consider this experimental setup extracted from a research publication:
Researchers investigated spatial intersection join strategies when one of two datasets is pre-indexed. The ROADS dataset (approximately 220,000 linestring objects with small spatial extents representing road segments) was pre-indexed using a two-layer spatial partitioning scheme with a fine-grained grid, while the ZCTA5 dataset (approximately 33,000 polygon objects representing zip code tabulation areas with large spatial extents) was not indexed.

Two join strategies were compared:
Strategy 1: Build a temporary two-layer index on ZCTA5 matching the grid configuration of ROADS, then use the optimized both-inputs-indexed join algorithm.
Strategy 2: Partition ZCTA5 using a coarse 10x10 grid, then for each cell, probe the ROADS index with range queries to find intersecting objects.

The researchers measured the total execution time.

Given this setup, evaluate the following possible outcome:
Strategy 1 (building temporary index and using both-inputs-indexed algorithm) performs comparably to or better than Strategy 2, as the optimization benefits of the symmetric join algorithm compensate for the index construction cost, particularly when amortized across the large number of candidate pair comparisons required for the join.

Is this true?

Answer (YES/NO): NO